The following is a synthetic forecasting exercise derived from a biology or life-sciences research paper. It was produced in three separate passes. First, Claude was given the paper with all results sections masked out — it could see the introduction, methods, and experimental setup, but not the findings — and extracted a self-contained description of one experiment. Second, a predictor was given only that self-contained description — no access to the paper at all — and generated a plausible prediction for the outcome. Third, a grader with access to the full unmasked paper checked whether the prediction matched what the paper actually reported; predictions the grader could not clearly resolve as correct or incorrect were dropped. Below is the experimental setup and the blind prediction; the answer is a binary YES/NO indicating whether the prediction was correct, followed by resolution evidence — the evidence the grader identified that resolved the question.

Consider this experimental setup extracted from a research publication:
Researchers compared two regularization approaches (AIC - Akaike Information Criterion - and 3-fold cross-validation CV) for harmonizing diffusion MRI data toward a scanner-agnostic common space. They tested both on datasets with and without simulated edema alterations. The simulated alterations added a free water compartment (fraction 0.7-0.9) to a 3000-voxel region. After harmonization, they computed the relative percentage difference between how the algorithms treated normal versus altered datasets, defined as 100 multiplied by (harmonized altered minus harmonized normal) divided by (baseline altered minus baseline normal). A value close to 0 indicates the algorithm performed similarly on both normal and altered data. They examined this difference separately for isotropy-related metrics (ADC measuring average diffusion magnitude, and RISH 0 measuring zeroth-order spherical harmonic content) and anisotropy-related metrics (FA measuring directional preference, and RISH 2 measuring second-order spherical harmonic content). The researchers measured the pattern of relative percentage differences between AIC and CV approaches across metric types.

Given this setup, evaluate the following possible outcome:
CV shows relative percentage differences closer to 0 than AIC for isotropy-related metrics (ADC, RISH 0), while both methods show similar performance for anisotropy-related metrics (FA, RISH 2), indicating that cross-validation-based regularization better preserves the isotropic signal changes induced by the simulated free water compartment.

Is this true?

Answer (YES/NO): NO